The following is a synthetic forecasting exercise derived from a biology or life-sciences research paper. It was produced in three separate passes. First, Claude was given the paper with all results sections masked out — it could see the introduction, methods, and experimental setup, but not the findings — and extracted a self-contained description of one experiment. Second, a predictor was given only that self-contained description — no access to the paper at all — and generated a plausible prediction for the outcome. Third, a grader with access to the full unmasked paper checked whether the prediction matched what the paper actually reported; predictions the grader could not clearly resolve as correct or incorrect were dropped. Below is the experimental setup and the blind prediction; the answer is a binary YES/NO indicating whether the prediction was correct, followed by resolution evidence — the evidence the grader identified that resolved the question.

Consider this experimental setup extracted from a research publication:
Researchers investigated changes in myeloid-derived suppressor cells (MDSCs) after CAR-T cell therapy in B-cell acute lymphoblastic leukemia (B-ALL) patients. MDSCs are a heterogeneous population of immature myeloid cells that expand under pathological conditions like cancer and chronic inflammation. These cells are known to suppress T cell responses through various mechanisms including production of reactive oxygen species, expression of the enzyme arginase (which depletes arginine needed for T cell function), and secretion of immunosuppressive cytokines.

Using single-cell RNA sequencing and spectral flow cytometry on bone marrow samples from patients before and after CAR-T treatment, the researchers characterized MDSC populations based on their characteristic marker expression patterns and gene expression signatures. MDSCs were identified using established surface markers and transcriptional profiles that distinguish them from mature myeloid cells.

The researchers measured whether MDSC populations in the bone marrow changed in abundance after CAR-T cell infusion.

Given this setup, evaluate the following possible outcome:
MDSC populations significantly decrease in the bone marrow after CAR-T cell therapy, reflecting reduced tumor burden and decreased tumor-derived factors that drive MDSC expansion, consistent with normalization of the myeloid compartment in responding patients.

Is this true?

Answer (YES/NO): NO